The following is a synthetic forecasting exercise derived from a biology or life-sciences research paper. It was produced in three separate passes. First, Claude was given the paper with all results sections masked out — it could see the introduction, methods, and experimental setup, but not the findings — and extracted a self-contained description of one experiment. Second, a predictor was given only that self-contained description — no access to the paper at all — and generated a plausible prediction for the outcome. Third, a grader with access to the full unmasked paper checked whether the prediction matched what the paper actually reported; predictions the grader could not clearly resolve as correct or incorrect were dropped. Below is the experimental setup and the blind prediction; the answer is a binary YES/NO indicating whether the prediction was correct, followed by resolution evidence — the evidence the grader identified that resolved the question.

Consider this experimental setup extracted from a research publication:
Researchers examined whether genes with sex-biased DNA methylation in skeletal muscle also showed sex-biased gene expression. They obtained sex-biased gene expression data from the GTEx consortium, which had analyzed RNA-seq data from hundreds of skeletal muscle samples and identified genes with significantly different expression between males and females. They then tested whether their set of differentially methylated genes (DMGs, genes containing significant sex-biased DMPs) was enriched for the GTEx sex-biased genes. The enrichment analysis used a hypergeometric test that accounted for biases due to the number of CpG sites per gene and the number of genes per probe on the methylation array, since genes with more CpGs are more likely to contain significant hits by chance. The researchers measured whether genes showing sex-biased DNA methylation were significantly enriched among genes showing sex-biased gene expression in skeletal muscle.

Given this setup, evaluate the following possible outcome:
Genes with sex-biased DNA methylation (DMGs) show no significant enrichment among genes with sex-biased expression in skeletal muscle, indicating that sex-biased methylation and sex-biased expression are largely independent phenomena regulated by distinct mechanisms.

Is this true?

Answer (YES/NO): NO